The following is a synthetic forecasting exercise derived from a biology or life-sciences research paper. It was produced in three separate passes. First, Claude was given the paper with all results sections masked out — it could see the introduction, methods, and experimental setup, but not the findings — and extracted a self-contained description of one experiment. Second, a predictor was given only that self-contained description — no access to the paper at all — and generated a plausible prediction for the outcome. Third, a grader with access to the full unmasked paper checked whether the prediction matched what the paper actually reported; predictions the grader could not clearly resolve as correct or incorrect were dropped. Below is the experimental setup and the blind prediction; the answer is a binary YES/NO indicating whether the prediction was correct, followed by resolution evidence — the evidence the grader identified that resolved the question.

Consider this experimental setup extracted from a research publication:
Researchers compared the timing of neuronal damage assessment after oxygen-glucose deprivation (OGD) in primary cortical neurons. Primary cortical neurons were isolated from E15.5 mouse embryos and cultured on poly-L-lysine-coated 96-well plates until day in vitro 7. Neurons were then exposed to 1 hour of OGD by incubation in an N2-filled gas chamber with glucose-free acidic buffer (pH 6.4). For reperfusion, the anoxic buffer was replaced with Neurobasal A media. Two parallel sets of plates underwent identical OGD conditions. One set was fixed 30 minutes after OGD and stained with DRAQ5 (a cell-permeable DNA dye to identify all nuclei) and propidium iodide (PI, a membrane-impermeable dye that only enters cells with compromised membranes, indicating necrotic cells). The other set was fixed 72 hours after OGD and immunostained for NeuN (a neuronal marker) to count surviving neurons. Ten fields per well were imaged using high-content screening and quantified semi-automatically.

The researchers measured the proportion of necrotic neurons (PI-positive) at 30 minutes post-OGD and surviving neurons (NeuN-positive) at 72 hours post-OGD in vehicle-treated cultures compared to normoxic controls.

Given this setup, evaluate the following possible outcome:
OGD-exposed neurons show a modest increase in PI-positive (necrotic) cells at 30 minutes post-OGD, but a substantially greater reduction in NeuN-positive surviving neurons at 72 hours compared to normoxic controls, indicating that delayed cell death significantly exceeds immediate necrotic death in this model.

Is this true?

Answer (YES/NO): YES